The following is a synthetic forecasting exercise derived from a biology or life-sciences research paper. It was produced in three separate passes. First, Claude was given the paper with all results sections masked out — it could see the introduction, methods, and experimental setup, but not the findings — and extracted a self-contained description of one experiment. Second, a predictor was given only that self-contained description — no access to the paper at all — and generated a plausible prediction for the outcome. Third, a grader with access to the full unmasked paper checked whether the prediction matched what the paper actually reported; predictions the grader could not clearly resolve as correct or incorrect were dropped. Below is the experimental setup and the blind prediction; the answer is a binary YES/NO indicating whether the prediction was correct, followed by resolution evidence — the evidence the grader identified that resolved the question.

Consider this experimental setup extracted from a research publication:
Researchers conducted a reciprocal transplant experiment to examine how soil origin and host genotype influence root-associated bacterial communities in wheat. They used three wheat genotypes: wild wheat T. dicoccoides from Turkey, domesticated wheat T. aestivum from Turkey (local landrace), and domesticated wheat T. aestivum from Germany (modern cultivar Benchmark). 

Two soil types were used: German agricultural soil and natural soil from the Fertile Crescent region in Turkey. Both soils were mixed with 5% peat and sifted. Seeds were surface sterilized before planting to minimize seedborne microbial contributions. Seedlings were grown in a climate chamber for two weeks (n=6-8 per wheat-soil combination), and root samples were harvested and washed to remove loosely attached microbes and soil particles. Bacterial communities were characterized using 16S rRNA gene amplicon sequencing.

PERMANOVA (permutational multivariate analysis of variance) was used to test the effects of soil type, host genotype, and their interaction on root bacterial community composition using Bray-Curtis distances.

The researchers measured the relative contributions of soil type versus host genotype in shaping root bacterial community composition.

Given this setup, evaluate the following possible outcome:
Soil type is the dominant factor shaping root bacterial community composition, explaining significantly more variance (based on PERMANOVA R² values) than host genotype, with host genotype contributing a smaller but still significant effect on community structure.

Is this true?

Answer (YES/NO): NO